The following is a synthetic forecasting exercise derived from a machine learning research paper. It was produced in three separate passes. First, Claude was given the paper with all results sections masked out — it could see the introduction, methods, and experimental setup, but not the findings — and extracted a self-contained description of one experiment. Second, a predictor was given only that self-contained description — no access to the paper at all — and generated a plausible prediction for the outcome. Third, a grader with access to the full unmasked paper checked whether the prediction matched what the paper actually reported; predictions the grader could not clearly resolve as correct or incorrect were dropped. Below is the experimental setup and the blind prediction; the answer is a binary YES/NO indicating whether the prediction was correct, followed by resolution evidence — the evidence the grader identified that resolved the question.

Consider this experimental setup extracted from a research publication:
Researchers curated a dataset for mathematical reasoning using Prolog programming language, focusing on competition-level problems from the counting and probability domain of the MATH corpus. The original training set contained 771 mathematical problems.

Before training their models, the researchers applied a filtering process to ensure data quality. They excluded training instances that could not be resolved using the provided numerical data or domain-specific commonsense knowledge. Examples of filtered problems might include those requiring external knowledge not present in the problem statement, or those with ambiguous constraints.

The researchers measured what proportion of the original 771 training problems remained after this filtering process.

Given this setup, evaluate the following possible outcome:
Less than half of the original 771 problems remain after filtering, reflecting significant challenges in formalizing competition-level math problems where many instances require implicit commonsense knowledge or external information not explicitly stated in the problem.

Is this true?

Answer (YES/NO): NO